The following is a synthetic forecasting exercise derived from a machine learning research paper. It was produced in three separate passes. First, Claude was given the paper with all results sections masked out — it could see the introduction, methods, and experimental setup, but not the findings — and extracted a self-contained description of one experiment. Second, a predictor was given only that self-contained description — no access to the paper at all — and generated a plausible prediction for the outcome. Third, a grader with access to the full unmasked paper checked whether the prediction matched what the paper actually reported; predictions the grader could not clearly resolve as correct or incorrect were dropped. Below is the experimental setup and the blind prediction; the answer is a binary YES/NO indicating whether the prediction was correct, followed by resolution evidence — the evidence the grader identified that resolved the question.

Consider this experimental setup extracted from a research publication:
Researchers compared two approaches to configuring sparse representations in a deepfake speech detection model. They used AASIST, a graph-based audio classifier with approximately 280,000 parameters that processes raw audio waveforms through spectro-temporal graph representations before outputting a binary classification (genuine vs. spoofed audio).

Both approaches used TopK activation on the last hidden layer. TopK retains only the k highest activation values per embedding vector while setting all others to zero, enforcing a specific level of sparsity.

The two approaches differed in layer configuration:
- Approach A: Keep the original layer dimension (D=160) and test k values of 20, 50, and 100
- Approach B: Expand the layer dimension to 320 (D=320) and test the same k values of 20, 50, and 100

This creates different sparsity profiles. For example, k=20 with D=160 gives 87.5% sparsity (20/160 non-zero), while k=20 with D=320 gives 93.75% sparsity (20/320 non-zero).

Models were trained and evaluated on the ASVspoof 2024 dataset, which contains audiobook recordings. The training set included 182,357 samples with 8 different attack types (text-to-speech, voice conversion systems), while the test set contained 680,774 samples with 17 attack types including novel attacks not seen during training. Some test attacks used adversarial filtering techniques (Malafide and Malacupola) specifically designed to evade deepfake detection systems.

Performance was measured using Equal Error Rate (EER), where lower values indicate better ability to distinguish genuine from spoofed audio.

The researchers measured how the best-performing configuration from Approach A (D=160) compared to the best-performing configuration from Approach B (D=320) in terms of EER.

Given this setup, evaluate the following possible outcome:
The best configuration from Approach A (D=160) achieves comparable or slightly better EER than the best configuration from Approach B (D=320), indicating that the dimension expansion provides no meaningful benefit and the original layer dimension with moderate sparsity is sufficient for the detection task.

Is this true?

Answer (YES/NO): NO